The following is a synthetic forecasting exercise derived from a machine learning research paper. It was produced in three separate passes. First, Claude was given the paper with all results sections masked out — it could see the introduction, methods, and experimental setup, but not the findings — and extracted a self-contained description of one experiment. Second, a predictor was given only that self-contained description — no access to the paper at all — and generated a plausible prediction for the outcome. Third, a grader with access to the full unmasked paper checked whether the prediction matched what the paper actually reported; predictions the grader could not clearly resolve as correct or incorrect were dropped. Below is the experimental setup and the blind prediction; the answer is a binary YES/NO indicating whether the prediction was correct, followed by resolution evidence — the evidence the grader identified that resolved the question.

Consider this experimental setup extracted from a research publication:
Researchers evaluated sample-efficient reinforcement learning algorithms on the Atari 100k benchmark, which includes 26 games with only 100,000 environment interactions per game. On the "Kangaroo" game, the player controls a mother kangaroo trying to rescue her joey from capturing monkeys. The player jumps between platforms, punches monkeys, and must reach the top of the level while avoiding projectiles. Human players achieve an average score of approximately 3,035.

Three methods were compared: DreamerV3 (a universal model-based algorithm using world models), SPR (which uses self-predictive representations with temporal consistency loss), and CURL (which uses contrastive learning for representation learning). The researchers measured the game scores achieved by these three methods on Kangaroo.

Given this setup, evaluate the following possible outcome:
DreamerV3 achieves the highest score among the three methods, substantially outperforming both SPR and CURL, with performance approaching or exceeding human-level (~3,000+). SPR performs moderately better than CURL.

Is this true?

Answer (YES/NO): NO